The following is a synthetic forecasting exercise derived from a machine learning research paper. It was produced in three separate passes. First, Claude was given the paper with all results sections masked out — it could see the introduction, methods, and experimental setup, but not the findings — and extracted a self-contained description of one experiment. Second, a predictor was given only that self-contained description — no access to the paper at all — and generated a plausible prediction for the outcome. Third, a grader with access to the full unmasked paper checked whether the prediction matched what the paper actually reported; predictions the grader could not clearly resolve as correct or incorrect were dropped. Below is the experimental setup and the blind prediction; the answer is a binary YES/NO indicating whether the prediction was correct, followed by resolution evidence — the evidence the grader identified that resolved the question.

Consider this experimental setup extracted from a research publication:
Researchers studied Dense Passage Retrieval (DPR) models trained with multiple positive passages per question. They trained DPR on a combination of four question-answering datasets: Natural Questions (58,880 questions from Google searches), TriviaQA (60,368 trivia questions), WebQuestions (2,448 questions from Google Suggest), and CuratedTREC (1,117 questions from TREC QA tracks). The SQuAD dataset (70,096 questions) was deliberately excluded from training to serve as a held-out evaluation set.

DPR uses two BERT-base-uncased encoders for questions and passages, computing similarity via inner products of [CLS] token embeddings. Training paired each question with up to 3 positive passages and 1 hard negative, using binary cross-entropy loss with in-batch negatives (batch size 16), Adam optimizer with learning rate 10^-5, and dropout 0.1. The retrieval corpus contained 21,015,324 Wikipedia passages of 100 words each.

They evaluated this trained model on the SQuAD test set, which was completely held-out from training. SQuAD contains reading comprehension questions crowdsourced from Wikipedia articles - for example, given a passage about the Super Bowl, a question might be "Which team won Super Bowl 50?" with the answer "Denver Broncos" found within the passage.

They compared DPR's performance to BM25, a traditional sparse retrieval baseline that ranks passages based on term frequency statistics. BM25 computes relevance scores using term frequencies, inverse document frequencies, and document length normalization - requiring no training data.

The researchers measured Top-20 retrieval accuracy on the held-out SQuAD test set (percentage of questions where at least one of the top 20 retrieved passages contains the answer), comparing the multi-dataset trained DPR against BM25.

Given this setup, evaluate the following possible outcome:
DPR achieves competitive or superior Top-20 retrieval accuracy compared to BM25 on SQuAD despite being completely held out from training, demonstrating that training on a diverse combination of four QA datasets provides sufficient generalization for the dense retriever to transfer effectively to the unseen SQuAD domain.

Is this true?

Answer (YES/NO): NO